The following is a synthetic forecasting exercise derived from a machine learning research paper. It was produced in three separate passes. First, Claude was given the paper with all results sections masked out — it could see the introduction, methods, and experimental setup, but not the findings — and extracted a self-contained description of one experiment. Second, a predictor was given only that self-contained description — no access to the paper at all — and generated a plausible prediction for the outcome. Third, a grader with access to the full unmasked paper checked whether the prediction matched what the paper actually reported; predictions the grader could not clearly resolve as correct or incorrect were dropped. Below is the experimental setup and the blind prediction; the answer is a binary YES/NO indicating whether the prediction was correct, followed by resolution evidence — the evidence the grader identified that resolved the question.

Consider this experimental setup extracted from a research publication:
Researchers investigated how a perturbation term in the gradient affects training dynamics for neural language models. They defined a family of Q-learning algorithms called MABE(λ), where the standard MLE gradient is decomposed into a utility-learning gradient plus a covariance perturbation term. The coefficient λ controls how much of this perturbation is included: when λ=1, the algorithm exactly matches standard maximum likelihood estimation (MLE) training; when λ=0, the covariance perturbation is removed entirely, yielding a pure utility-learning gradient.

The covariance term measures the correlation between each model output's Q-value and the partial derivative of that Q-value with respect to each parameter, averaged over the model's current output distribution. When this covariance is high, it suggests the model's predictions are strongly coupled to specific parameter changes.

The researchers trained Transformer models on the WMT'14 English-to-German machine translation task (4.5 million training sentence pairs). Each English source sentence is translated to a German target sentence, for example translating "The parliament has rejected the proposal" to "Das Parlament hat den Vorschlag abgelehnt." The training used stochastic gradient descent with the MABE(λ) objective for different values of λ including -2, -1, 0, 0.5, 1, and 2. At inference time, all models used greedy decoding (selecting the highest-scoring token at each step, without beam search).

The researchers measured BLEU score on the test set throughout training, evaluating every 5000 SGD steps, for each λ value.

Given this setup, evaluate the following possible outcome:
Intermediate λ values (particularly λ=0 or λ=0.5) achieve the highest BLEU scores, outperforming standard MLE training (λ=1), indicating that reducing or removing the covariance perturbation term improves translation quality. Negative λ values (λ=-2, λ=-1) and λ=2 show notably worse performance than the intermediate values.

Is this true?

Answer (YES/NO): NO